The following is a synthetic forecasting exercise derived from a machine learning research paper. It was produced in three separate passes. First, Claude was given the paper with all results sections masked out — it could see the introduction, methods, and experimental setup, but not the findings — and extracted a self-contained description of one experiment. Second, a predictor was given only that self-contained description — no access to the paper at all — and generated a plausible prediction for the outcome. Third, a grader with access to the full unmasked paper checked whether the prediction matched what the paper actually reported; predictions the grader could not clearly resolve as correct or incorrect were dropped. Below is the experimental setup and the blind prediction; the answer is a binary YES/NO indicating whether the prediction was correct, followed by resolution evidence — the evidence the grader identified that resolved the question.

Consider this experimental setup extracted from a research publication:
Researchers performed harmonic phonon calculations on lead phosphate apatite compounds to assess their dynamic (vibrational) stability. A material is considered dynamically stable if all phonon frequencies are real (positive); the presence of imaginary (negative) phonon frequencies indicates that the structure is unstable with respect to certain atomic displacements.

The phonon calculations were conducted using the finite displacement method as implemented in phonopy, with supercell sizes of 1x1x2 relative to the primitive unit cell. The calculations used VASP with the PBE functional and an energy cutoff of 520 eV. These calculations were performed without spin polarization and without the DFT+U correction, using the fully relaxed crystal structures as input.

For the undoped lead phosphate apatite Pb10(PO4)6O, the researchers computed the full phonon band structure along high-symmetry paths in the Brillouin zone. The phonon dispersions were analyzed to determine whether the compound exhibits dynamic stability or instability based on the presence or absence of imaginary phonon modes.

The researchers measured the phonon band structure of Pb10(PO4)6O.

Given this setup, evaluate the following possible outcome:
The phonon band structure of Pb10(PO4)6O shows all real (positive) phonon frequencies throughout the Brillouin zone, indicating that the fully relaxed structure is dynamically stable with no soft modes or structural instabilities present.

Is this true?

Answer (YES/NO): NO